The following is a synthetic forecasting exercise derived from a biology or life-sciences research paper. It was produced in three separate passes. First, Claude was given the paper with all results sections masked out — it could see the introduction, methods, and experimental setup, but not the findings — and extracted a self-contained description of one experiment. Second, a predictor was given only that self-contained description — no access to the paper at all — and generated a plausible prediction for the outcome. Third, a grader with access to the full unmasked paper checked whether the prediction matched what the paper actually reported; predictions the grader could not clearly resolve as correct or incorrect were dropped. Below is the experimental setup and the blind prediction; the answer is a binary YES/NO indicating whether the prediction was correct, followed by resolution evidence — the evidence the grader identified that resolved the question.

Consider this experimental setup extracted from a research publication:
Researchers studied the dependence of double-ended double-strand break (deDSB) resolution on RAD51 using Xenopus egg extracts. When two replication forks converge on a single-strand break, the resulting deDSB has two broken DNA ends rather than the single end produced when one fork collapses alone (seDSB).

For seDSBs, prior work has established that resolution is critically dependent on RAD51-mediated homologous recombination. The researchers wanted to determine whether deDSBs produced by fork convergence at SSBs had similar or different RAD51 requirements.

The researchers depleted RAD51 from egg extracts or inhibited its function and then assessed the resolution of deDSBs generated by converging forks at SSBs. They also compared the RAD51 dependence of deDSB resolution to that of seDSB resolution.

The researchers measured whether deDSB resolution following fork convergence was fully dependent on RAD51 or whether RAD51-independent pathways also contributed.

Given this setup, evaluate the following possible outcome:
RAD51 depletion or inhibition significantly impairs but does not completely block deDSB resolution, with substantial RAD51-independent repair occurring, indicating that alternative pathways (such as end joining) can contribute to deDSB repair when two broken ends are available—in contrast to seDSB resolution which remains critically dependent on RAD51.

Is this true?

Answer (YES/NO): YES